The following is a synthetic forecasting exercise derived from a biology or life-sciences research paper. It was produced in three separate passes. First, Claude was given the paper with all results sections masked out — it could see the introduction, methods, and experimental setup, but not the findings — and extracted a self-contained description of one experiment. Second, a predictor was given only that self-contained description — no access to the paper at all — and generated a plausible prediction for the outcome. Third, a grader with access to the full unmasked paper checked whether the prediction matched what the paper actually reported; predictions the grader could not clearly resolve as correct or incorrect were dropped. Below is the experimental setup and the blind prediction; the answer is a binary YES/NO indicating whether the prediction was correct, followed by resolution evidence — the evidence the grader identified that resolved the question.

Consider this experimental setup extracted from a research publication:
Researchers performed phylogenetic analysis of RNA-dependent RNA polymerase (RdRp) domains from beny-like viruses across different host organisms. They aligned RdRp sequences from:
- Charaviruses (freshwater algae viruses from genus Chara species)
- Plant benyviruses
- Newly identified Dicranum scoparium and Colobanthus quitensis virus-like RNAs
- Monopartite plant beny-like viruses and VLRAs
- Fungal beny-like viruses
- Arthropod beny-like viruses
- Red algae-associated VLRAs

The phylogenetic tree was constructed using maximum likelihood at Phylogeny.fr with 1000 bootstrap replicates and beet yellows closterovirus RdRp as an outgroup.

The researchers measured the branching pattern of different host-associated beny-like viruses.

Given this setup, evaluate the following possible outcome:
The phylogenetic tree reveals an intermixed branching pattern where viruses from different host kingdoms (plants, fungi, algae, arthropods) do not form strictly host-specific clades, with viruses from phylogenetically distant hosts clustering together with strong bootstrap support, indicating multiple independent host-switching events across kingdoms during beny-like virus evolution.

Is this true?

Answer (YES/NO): NO